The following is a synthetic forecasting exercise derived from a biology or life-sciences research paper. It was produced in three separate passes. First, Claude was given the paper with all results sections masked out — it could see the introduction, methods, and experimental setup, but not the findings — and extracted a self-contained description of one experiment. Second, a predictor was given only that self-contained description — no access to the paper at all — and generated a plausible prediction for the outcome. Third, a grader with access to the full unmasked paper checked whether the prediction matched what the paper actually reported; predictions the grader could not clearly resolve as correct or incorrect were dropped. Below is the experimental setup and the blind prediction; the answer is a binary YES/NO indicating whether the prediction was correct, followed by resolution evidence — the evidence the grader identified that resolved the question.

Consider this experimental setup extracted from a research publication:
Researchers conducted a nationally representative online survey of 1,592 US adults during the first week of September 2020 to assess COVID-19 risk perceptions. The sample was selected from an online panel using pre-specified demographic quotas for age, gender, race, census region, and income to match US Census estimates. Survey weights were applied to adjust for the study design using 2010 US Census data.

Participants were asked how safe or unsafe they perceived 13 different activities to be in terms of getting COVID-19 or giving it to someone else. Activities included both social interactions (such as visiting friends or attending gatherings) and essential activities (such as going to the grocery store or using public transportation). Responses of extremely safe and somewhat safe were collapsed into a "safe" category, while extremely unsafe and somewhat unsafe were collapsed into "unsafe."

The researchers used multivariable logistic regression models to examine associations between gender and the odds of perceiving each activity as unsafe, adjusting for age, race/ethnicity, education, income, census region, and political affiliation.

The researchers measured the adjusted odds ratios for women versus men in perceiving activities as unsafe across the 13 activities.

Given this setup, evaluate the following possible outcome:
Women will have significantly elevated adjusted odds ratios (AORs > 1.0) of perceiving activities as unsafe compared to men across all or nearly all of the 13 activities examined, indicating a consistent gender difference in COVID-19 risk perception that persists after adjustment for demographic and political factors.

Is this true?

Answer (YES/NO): NO